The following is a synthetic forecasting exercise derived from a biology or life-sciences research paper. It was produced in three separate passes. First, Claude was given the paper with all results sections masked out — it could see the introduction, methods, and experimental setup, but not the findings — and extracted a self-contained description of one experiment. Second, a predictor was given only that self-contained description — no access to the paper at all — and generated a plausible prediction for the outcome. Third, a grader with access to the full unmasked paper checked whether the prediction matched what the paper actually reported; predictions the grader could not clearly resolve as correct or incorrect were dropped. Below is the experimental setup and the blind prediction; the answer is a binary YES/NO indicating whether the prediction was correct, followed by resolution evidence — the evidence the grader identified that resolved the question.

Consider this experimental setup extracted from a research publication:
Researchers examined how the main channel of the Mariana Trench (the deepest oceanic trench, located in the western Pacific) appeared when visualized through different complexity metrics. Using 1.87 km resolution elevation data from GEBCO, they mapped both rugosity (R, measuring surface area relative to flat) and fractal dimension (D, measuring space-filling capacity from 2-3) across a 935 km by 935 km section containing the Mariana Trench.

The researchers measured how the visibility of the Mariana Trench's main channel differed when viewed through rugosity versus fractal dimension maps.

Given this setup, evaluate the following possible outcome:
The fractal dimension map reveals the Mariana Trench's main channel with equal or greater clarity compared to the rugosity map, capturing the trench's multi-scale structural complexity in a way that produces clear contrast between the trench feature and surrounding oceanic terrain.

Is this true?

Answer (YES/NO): NO